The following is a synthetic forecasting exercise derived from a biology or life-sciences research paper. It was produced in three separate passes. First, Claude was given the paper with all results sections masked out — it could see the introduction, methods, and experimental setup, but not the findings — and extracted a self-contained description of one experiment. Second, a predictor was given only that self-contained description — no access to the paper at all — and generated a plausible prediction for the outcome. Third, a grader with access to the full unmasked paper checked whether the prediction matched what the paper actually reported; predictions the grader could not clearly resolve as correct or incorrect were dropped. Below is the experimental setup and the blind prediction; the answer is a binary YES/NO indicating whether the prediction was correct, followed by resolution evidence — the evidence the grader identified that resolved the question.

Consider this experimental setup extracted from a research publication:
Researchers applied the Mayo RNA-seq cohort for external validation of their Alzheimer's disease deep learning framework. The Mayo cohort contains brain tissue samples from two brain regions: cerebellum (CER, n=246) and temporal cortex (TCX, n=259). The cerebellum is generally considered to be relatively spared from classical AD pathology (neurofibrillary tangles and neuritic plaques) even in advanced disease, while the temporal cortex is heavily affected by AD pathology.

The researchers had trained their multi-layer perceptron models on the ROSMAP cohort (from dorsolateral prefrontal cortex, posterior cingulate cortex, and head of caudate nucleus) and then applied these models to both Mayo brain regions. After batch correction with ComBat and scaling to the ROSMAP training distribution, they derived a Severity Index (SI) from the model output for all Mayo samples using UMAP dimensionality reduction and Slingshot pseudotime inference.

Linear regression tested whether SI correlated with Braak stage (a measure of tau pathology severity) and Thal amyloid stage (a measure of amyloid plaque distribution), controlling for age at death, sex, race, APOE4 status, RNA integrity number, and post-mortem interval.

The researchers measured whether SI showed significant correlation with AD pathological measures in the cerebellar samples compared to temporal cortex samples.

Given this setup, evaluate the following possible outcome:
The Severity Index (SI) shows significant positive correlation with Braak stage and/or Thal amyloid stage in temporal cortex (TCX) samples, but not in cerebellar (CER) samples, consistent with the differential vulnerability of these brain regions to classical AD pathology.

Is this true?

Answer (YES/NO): NO